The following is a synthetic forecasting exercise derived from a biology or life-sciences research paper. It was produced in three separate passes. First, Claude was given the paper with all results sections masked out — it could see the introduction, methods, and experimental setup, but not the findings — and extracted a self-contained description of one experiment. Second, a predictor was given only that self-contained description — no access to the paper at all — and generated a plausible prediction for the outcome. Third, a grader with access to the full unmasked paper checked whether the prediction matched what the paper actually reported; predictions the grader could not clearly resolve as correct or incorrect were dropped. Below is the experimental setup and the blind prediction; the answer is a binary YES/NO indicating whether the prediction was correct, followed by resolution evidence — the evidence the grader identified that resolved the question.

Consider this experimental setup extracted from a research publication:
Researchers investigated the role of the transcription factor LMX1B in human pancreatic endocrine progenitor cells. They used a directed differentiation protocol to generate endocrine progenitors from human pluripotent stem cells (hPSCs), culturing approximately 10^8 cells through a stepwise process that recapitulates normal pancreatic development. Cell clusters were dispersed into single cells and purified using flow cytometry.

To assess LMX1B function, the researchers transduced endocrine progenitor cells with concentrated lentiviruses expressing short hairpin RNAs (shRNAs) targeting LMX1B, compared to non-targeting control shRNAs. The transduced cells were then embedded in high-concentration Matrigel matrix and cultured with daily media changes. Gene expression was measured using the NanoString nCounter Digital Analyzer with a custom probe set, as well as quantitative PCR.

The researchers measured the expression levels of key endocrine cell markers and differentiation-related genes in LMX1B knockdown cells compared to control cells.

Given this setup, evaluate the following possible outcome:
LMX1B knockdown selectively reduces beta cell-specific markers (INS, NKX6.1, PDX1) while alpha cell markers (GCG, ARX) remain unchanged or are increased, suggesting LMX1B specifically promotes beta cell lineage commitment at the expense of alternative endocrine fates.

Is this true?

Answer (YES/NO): NO